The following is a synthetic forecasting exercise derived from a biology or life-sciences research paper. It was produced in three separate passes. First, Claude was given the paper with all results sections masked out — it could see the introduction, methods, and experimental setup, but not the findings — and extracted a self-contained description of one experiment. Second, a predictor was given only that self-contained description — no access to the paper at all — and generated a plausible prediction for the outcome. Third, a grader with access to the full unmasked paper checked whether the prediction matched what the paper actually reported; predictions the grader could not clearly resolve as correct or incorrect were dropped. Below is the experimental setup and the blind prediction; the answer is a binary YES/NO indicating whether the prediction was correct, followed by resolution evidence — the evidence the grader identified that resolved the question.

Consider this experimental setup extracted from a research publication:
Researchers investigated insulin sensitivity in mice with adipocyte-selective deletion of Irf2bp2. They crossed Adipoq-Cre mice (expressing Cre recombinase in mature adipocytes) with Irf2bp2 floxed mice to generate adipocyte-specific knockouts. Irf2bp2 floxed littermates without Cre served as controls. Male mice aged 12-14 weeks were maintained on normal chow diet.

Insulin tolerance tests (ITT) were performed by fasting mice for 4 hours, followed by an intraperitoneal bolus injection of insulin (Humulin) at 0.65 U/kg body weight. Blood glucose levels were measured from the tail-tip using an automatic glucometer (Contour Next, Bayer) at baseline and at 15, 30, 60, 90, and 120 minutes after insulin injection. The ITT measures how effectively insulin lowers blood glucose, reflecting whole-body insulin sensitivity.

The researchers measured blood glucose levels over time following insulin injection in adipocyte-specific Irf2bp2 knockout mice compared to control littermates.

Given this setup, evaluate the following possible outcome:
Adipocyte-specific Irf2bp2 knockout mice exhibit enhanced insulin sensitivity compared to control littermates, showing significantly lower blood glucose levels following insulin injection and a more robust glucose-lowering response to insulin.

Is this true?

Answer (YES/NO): NO